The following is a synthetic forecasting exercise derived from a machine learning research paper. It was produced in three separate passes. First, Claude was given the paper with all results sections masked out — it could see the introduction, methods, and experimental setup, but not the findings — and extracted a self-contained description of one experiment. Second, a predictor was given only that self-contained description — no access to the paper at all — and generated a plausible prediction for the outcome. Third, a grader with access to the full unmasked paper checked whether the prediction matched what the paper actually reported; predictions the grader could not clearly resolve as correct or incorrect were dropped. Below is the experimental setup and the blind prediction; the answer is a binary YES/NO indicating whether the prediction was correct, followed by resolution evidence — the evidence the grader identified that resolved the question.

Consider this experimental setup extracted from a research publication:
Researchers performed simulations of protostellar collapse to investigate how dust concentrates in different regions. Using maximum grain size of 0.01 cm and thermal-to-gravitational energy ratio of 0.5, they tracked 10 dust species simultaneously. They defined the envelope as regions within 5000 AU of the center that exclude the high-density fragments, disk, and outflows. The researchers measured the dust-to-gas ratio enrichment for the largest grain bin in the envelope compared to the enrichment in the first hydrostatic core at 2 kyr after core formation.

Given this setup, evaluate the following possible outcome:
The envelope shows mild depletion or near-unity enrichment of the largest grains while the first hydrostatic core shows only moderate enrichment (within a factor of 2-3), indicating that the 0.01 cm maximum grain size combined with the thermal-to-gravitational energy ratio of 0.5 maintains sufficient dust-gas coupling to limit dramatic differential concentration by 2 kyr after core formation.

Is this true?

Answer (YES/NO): YES